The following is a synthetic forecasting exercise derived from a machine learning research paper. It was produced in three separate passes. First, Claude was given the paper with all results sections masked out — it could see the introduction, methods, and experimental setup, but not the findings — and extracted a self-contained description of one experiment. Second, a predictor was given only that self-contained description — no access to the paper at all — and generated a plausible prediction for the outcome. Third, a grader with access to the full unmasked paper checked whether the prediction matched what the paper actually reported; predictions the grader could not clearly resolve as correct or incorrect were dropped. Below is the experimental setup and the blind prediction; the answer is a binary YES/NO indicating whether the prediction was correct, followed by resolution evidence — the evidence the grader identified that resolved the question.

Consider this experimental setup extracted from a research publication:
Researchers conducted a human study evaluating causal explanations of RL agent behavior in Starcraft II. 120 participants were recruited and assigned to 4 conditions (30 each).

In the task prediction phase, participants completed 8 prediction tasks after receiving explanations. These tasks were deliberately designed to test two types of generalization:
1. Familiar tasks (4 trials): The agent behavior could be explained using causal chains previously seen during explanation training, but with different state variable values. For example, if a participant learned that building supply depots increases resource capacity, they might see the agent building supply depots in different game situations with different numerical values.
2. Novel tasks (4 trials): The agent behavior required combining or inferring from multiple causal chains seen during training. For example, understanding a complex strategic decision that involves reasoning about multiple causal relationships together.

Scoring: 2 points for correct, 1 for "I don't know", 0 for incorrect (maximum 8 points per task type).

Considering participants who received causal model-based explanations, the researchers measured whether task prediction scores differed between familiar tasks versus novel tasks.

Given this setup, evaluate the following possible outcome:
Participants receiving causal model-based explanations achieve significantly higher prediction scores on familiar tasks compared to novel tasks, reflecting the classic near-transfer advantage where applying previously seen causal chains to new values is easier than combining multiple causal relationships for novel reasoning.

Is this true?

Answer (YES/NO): NO